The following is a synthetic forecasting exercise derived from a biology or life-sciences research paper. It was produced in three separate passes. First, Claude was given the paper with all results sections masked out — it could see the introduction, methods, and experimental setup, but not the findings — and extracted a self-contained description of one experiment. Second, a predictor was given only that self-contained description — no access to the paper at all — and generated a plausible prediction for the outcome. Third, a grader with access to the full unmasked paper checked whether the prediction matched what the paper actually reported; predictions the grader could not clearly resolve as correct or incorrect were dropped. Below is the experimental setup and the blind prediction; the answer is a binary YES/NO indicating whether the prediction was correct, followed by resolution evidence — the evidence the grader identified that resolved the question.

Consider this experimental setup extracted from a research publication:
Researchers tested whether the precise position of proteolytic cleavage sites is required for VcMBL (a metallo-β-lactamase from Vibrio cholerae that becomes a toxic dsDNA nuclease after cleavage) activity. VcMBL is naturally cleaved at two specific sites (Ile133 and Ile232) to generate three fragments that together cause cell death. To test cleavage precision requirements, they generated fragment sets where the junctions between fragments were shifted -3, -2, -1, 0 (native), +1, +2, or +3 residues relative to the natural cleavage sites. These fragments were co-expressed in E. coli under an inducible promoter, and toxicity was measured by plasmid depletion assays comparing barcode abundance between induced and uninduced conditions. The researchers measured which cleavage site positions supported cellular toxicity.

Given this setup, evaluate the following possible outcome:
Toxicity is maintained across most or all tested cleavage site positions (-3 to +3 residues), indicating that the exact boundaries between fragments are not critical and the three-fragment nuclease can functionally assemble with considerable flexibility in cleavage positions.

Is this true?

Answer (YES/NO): NO